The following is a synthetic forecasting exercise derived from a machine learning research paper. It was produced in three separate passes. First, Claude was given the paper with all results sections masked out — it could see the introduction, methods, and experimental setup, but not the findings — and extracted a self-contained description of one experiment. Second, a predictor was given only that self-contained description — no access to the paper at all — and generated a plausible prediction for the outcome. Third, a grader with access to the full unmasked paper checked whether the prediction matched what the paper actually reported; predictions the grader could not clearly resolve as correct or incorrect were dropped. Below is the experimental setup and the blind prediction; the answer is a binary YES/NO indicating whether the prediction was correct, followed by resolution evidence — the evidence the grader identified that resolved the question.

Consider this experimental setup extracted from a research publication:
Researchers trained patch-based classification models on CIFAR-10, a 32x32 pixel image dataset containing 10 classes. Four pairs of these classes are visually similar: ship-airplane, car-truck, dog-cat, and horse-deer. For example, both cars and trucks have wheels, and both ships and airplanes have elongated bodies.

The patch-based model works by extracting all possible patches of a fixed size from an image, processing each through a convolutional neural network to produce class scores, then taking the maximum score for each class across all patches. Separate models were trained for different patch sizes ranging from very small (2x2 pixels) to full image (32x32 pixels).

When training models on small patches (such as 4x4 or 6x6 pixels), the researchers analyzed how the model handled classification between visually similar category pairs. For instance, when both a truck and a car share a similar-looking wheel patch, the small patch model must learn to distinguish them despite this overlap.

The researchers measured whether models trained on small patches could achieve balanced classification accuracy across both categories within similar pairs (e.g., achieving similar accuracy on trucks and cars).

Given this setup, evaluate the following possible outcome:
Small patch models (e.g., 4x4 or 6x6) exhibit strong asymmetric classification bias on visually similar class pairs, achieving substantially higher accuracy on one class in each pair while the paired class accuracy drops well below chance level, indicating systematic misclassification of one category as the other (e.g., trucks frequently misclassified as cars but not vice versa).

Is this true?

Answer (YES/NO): YES